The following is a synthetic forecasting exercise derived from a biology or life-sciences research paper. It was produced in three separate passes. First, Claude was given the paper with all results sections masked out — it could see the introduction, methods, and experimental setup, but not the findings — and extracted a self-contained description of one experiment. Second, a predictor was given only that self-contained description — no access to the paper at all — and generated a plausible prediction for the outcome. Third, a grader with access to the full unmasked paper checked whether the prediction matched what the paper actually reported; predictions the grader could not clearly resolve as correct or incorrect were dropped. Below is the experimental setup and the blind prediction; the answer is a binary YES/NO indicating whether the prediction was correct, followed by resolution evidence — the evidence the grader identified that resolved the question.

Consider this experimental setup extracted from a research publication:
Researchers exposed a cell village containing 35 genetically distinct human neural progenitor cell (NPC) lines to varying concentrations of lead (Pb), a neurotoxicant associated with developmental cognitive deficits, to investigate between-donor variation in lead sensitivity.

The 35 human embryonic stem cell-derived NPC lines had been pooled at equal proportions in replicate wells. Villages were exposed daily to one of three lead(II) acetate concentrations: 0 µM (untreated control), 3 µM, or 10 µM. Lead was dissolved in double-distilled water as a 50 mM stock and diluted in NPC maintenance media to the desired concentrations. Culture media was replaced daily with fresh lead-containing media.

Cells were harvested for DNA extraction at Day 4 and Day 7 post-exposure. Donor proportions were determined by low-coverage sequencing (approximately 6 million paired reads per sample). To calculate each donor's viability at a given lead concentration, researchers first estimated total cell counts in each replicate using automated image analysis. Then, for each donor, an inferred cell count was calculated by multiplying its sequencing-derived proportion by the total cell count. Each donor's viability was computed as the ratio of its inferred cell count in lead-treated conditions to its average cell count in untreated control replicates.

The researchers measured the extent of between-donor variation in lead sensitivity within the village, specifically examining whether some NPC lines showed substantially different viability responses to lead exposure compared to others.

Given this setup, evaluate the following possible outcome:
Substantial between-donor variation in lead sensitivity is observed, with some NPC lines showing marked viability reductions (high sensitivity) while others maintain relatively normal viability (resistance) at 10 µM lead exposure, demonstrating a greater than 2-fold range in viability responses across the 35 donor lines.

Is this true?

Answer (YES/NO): YES